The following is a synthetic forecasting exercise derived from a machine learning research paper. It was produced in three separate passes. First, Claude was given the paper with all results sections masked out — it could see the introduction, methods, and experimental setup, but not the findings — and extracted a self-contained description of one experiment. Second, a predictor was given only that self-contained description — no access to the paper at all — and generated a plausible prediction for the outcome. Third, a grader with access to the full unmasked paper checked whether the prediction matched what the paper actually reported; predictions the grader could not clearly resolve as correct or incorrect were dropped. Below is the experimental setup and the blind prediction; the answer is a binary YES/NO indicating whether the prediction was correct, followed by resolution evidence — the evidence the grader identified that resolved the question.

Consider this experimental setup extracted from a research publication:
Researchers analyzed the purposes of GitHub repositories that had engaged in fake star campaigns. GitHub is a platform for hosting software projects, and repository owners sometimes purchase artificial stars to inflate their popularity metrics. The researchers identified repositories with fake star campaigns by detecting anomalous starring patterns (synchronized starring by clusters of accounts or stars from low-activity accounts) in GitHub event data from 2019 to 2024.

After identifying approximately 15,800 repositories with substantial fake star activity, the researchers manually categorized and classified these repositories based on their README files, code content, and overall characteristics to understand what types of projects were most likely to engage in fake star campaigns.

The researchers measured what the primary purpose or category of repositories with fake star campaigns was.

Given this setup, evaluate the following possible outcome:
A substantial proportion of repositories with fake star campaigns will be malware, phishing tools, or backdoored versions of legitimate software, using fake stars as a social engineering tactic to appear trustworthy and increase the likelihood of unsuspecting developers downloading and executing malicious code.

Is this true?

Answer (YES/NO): YES